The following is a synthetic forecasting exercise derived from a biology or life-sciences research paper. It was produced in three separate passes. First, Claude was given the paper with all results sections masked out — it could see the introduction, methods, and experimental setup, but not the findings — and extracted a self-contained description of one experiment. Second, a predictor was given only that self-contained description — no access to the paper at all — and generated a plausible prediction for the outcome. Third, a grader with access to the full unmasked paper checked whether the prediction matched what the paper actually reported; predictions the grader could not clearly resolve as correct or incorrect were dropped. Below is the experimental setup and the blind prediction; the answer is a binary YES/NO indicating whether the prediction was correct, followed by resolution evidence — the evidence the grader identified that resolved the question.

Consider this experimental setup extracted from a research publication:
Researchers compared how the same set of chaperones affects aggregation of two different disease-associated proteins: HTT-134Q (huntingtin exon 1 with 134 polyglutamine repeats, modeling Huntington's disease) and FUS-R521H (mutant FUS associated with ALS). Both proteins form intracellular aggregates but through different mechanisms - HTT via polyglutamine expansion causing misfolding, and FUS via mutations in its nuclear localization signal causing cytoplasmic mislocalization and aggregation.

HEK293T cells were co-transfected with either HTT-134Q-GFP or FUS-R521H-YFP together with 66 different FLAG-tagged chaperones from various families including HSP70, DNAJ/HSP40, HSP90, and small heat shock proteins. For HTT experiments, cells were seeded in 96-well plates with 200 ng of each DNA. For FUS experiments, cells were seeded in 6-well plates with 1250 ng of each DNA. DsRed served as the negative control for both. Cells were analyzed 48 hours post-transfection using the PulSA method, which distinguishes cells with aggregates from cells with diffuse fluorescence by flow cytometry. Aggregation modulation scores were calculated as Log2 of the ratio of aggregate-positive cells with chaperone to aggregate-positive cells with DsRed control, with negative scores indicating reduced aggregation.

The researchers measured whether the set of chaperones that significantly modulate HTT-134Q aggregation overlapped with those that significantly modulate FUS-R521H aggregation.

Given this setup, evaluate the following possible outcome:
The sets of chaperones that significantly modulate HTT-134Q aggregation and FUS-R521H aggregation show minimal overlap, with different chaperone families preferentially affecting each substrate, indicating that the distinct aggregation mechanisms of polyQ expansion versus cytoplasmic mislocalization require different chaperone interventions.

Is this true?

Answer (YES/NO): YES